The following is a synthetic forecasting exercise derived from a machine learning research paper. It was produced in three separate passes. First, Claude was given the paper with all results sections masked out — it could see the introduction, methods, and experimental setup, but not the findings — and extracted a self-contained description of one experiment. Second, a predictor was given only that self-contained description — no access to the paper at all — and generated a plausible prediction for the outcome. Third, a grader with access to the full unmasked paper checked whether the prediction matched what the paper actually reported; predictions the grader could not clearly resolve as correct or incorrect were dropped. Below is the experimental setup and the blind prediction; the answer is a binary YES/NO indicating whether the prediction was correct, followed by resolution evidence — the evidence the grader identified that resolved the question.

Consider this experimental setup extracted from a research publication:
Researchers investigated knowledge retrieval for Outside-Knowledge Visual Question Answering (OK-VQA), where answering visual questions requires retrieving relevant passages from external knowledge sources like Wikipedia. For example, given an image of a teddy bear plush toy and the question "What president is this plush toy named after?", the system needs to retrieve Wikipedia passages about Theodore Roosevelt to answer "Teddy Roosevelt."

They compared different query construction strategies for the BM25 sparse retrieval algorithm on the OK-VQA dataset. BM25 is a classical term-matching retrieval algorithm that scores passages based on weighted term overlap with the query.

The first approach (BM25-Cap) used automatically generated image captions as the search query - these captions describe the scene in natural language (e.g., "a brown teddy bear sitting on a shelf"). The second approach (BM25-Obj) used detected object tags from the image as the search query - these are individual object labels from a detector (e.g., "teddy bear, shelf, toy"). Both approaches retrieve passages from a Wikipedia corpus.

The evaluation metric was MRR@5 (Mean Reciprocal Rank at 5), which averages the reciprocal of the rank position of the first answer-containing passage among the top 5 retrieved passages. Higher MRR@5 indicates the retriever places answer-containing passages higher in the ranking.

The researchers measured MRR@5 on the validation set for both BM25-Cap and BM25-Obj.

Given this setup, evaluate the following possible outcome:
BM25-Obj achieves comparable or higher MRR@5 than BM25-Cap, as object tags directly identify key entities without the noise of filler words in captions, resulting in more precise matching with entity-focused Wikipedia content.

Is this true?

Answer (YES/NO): NO